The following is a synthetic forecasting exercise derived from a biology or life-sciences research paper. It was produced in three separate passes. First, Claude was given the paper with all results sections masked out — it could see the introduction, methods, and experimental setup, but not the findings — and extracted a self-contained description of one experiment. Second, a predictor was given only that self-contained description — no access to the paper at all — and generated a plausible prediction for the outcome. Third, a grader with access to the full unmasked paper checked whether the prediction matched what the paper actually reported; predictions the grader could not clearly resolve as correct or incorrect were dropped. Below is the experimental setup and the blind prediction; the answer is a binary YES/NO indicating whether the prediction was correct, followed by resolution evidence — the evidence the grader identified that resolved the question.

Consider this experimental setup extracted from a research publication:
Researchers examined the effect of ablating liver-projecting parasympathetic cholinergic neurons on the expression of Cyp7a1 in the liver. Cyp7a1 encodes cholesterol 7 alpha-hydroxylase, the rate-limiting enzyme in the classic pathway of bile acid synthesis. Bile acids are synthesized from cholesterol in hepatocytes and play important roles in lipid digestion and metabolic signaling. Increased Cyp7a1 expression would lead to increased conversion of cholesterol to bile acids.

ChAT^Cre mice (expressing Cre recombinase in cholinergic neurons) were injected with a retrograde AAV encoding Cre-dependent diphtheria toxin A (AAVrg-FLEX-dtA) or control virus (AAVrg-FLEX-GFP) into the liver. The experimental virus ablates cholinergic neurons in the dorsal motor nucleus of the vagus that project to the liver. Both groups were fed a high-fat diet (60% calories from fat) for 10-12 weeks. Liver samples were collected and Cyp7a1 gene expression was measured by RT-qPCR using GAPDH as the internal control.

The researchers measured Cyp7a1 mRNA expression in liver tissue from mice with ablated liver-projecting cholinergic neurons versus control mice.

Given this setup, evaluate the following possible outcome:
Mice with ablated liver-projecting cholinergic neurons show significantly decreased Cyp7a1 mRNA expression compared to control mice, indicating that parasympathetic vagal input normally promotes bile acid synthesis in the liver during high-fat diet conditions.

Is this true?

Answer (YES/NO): NO